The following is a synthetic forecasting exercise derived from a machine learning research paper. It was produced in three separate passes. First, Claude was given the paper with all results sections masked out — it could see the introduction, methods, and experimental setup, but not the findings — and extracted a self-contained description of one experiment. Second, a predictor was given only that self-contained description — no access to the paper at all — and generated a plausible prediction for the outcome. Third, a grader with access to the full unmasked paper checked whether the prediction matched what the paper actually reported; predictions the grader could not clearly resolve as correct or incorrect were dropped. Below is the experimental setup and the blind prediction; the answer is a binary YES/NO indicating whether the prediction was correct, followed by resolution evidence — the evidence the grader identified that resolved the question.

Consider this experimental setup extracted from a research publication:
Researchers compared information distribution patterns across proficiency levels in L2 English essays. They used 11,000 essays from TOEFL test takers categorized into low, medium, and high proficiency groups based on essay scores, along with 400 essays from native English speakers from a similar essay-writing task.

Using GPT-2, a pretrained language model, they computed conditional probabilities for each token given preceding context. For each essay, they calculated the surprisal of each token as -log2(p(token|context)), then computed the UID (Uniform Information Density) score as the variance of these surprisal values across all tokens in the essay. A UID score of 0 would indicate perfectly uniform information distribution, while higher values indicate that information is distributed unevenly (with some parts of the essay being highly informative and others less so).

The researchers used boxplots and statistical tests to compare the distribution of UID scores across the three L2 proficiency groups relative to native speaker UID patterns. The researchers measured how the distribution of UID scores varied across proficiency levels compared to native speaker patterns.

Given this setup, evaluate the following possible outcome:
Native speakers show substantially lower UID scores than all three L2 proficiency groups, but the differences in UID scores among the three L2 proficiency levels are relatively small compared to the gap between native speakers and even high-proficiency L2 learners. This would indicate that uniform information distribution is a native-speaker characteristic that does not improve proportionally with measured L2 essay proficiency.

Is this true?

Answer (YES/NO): NO